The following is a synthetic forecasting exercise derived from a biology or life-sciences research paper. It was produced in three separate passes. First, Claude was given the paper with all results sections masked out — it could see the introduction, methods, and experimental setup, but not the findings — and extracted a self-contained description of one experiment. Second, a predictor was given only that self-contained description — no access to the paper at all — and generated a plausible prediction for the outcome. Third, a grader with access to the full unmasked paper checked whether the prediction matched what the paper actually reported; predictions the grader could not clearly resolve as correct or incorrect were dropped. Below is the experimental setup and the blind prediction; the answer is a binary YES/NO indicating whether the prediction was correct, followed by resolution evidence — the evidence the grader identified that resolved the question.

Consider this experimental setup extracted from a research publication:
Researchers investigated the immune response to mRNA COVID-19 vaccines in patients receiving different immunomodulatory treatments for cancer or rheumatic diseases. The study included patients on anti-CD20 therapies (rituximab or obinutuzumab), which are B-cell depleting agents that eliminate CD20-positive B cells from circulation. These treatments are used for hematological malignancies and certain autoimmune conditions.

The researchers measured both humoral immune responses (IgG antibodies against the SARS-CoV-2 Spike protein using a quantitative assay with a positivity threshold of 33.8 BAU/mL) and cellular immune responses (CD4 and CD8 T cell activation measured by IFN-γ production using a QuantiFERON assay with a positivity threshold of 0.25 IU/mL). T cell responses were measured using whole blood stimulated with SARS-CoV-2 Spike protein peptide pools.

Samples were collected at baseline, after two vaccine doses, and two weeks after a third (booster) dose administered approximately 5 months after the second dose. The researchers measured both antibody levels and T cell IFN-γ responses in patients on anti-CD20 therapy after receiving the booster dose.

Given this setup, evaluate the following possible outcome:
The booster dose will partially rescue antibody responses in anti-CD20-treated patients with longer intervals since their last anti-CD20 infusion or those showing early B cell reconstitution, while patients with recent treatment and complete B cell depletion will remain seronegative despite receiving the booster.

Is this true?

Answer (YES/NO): NO